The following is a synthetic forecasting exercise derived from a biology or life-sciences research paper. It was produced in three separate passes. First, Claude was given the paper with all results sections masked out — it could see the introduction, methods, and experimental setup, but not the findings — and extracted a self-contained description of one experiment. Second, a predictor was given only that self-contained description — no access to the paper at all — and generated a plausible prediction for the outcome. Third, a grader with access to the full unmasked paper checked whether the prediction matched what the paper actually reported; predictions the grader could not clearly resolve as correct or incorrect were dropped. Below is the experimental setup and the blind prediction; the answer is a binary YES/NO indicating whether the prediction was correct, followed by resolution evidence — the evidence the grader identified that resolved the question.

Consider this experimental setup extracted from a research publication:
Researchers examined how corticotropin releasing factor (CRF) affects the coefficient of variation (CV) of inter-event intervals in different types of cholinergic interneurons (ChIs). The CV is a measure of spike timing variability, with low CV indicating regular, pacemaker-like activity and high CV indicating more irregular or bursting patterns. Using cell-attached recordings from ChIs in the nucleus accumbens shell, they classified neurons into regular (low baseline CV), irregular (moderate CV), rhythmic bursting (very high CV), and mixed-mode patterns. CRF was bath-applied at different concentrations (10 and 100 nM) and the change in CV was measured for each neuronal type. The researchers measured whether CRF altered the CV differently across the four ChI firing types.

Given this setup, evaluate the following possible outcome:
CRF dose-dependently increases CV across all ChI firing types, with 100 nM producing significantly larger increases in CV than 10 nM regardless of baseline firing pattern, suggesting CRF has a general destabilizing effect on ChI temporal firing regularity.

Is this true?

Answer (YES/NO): NO